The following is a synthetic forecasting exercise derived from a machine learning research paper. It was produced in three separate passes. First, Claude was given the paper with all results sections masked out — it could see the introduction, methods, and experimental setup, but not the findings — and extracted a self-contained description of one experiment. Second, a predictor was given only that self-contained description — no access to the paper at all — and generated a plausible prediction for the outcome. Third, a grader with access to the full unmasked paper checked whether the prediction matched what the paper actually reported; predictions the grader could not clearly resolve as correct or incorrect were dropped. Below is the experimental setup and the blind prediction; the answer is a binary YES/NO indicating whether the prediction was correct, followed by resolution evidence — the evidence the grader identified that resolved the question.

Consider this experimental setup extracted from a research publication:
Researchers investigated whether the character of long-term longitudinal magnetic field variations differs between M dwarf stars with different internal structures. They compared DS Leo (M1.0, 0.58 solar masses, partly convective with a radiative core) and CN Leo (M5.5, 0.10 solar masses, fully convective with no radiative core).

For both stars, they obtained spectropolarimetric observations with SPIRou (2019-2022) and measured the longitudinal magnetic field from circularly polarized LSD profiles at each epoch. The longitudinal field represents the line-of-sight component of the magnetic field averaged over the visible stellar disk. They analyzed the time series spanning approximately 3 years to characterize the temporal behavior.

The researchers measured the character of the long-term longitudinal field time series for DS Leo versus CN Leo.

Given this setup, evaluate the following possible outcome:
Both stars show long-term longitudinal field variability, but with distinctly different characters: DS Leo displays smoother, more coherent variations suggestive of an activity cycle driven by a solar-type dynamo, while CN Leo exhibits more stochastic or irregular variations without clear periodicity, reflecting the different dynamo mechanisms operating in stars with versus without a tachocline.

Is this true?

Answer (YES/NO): NO